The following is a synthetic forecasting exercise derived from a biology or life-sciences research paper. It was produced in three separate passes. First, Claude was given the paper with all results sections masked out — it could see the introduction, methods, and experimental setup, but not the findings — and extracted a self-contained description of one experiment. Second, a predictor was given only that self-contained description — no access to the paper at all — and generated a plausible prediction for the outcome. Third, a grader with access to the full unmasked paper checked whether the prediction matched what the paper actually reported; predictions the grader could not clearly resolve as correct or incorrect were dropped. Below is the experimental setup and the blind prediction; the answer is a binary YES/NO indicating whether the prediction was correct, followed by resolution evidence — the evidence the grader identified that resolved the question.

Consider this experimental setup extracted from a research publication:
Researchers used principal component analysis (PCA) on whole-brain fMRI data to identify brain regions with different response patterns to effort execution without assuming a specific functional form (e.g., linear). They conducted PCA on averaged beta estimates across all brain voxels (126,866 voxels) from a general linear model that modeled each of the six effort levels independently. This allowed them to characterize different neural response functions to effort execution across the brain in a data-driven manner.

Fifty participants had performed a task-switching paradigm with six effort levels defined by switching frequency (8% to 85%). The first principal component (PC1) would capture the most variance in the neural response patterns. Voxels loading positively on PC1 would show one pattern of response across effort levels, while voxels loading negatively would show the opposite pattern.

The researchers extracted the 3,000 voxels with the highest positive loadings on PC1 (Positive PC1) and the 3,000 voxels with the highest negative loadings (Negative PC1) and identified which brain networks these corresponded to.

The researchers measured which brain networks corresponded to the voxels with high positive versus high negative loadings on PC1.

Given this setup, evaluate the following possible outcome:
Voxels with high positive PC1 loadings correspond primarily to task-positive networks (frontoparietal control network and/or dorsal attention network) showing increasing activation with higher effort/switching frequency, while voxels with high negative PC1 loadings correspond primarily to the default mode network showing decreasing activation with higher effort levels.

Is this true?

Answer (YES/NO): YES